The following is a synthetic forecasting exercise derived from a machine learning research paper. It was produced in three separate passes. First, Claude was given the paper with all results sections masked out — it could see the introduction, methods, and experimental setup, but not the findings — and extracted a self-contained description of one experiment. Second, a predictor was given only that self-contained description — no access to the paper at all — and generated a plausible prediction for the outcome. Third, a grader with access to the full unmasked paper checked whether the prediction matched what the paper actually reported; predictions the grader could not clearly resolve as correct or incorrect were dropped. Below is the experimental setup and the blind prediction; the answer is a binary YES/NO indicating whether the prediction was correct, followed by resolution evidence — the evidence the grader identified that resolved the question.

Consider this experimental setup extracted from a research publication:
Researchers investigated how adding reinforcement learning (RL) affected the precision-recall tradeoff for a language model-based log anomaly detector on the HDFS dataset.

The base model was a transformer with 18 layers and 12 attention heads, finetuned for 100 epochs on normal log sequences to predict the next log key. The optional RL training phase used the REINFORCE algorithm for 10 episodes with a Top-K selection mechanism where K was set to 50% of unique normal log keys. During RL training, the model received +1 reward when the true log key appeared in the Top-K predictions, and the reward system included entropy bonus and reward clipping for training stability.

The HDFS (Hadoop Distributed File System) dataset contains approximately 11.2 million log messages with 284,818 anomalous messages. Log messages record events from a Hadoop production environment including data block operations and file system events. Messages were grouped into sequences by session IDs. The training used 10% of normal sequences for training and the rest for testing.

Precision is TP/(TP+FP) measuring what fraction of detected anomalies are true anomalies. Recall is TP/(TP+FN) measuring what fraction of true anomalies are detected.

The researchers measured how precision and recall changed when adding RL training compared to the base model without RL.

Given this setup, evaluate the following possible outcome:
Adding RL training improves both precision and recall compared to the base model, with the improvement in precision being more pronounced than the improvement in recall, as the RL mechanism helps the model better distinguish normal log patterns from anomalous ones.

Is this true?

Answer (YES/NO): NO